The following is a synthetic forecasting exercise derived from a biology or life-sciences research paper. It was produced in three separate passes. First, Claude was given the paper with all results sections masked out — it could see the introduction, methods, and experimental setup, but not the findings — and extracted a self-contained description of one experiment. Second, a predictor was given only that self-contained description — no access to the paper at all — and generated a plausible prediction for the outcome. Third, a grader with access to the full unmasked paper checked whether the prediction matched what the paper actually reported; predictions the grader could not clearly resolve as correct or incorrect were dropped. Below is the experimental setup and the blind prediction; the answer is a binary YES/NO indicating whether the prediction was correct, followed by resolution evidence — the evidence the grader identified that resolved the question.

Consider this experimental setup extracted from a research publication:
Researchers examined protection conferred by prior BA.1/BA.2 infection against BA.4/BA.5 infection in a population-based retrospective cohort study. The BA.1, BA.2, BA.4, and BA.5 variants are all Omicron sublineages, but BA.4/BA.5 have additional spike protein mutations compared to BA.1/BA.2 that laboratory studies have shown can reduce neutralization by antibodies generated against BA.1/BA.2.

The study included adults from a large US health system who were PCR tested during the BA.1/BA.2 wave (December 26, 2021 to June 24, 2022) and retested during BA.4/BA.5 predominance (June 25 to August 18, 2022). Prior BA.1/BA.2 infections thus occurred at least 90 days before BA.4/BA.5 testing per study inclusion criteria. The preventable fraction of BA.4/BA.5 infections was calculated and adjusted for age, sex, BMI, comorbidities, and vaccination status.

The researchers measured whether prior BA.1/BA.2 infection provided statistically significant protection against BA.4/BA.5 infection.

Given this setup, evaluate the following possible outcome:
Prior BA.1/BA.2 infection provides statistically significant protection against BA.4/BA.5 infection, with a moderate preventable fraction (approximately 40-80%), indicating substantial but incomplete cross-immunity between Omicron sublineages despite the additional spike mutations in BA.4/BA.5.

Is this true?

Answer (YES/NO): YES